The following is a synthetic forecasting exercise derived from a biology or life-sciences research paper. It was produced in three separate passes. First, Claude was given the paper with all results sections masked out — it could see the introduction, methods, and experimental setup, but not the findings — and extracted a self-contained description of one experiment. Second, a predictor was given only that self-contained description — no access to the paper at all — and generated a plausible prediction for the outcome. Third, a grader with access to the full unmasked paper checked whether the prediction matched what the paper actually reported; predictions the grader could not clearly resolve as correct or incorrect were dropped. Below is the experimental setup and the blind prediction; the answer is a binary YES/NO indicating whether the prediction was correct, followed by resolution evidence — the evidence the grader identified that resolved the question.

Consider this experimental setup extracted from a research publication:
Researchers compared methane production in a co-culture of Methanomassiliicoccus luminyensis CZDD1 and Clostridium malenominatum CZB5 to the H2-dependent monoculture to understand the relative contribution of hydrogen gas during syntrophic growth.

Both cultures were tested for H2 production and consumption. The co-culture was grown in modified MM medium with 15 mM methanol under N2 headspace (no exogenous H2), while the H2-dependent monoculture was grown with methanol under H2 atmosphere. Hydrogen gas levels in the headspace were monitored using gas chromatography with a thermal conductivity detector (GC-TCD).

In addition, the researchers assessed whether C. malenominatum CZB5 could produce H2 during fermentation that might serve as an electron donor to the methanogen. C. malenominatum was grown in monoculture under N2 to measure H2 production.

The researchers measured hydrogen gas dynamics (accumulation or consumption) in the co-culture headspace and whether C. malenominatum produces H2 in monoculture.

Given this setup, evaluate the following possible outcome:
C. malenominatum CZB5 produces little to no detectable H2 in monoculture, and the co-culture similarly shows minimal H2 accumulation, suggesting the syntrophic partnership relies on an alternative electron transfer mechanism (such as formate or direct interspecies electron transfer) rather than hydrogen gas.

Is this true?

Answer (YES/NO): NO